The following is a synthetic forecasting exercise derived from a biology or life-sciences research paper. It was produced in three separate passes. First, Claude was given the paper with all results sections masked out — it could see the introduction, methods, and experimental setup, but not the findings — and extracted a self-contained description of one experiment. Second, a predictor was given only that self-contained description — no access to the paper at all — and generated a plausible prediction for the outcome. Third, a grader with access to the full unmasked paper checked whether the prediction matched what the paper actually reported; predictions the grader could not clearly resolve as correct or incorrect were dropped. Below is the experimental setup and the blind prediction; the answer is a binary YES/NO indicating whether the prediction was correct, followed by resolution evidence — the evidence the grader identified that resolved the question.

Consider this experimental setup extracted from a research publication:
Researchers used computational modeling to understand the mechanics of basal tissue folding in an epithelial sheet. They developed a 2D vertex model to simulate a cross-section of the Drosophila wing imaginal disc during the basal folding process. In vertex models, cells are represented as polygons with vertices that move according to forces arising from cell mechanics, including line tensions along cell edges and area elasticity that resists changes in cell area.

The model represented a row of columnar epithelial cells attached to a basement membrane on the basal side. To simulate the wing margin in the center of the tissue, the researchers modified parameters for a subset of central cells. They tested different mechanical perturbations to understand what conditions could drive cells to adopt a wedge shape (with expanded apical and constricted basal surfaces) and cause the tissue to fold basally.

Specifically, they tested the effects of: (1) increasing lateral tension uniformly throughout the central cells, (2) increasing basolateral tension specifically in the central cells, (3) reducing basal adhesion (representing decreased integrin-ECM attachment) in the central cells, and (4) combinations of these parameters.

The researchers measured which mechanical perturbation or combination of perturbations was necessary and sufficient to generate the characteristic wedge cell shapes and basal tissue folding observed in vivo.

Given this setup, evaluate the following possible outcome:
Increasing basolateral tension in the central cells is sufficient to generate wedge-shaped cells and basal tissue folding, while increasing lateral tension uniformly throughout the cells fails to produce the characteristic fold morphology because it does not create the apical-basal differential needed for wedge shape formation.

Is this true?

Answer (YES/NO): NO